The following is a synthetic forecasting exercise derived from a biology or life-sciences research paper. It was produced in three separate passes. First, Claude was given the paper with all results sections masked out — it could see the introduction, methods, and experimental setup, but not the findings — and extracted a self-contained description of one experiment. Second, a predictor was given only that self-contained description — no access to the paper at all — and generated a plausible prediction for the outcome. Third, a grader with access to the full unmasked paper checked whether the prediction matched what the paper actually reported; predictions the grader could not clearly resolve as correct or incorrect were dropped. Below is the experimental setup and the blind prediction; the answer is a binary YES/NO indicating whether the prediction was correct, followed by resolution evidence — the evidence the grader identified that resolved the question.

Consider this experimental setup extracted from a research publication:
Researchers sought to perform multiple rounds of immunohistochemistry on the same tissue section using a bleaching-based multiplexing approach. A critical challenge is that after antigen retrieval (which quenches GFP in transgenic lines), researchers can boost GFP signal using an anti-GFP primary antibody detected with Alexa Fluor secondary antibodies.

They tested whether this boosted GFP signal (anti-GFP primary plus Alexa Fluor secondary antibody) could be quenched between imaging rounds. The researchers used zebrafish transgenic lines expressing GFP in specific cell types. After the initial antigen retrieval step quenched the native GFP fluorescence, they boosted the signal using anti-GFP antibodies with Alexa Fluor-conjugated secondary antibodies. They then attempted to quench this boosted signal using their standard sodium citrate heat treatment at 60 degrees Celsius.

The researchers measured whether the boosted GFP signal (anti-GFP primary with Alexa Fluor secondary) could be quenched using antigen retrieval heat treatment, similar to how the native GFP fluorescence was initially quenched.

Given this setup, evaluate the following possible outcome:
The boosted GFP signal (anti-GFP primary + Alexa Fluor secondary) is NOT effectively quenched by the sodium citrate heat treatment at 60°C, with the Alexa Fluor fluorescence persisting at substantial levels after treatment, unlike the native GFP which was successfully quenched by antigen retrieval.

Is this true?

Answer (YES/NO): YES